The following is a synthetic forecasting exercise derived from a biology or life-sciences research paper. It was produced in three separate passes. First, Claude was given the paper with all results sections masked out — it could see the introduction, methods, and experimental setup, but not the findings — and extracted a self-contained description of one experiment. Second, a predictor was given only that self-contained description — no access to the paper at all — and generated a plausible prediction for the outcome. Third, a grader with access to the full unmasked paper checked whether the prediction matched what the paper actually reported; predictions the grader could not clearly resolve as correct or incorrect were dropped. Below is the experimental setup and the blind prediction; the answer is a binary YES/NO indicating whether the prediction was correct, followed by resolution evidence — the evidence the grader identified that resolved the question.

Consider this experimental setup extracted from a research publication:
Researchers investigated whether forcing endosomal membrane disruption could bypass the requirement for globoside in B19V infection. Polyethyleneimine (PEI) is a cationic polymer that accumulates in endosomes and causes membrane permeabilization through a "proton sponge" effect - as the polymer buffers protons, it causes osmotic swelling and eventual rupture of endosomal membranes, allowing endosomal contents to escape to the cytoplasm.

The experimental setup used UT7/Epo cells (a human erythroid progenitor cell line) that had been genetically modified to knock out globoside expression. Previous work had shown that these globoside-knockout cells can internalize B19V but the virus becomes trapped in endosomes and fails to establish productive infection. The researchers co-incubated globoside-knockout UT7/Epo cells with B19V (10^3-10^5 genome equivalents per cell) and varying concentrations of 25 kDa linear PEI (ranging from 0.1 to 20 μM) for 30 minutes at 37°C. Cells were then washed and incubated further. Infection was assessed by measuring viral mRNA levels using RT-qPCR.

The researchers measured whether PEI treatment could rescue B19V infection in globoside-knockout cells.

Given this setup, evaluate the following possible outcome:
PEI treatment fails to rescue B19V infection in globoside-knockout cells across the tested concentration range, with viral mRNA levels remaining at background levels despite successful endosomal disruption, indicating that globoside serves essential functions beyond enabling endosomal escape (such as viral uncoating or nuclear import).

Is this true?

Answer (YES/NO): NO